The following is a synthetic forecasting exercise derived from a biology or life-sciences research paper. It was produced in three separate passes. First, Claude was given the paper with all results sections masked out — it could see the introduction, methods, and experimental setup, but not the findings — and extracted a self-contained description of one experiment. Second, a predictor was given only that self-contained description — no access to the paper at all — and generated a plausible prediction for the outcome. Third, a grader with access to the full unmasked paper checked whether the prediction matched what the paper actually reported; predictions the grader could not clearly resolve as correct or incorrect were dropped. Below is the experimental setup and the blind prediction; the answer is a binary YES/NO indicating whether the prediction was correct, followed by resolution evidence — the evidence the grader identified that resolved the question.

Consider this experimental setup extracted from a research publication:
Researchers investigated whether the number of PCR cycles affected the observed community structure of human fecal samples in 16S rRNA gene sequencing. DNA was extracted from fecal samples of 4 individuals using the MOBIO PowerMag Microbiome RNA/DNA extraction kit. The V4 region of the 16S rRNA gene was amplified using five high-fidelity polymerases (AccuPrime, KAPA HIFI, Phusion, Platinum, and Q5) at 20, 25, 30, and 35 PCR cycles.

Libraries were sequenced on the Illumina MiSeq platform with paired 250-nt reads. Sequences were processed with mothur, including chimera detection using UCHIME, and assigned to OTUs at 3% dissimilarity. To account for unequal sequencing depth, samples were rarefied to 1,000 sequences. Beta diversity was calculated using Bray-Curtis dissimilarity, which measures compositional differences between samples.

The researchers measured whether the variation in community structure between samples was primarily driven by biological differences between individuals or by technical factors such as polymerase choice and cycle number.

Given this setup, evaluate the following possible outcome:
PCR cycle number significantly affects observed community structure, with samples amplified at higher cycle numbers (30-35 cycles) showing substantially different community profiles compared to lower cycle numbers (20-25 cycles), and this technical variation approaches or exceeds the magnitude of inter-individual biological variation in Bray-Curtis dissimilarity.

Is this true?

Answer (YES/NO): NO